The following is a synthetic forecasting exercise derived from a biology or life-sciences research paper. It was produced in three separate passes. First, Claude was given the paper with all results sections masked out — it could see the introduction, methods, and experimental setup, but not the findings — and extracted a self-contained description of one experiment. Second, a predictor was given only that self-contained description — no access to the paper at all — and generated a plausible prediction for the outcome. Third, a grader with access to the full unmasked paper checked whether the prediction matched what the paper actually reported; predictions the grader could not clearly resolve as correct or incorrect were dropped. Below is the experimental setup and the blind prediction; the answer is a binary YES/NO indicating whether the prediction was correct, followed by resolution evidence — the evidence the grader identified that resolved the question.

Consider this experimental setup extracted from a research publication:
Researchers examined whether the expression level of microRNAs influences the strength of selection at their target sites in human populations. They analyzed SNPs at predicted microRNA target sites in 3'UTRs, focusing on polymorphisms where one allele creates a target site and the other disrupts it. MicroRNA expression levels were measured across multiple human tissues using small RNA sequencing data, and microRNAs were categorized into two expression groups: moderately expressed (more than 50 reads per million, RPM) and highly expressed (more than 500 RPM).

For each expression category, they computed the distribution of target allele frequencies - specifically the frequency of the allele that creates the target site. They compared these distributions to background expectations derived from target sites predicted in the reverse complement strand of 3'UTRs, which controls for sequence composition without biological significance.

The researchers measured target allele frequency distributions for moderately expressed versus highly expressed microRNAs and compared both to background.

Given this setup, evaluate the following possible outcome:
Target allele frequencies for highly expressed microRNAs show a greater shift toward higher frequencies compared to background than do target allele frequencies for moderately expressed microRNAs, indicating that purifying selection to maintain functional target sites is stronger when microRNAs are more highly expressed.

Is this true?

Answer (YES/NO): NO